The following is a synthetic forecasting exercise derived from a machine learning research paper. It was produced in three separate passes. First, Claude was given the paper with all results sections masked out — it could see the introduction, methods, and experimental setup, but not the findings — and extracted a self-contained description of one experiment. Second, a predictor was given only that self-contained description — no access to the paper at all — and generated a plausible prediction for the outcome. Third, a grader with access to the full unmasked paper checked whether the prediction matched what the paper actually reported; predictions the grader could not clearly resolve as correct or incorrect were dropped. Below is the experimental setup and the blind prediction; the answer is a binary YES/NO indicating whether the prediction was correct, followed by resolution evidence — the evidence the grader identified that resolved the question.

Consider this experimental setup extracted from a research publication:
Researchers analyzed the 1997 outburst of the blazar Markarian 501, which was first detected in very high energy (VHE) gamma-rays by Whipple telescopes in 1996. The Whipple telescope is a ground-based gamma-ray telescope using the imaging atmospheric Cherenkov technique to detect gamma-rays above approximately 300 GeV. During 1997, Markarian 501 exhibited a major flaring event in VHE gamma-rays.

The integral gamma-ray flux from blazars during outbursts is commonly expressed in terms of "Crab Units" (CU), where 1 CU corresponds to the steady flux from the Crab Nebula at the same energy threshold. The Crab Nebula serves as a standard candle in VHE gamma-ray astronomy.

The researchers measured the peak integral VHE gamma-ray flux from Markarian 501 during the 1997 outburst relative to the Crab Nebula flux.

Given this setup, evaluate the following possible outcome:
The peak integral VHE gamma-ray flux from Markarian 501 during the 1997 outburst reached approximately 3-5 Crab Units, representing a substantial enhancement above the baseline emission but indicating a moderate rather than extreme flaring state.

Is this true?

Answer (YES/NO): YES